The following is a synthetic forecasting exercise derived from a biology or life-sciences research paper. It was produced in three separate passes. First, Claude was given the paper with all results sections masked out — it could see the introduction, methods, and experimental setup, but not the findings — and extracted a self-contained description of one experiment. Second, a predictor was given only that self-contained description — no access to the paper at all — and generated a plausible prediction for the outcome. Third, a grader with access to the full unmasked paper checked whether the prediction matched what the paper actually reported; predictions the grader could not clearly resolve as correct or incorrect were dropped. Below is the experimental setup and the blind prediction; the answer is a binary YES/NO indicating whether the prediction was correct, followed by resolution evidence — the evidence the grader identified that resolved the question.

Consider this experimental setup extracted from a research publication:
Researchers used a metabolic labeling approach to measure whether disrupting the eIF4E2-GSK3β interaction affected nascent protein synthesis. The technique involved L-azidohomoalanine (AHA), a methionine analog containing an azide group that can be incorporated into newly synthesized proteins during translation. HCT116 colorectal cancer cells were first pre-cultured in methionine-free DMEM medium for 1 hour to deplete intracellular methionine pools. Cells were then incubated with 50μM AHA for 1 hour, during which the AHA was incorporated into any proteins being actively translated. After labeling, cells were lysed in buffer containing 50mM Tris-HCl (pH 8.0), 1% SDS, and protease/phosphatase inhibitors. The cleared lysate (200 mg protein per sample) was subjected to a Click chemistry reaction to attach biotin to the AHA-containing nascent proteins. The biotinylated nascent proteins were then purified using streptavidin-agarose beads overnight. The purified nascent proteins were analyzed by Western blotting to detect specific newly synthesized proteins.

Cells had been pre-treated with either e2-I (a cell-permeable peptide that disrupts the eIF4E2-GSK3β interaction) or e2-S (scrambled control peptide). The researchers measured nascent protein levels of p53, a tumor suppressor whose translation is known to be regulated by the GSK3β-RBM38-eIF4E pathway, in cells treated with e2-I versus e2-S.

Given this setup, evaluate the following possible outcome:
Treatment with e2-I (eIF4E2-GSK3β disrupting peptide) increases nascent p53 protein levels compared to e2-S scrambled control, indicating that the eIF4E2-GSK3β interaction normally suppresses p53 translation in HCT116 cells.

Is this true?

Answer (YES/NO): NO